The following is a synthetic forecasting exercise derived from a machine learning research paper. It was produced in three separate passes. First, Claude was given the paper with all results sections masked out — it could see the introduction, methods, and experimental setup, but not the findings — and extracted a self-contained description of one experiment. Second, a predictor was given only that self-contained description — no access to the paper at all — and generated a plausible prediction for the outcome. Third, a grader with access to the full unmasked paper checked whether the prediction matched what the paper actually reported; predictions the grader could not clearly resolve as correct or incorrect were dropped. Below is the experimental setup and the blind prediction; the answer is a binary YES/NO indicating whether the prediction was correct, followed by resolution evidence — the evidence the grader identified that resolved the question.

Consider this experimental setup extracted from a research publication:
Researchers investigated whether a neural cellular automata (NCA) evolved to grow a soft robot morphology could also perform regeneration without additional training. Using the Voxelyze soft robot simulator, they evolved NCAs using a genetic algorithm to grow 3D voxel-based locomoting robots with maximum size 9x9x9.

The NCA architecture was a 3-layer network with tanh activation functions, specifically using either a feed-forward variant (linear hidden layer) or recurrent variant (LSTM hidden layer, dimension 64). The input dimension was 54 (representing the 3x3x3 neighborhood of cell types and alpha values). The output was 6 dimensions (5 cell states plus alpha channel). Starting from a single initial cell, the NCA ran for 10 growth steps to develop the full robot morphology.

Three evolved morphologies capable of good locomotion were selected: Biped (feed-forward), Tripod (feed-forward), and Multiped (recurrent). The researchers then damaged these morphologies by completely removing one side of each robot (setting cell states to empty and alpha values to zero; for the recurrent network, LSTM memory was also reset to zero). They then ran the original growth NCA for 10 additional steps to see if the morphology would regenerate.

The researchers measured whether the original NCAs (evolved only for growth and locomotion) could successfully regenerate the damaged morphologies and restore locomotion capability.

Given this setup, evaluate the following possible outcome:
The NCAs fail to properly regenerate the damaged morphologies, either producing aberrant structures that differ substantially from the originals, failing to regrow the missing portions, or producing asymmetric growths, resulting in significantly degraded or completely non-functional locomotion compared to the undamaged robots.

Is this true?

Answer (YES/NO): YES